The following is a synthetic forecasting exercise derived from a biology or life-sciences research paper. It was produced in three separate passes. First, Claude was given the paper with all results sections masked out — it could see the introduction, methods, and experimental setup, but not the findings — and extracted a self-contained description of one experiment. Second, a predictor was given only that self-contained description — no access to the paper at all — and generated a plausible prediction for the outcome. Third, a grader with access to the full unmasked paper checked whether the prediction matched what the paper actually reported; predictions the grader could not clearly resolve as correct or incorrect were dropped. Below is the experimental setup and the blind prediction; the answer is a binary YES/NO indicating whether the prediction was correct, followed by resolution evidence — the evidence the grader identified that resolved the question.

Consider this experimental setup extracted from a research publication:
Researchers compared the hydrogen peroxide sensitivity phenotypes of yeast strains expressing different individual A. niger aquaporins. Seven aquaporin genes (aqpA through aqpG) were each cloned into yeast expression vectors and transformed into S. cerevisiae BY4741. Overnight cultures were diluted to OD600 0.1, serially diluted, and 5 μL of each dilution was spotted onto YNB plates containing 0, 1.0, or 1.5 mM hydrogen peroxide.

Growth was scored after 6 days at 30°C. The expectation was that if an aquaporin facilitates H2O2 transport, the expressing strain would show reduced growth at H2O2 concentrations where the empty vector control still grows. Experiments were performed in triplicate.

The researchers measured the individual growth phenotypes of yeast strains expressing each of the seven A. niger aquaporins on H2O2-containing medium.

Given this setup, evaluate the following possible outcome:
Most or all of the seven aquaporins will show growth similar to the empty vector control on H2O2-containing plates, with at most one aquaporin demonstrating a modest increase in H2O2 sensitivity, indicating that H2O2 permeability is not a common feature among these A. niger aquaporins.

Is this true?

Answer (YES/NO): NO